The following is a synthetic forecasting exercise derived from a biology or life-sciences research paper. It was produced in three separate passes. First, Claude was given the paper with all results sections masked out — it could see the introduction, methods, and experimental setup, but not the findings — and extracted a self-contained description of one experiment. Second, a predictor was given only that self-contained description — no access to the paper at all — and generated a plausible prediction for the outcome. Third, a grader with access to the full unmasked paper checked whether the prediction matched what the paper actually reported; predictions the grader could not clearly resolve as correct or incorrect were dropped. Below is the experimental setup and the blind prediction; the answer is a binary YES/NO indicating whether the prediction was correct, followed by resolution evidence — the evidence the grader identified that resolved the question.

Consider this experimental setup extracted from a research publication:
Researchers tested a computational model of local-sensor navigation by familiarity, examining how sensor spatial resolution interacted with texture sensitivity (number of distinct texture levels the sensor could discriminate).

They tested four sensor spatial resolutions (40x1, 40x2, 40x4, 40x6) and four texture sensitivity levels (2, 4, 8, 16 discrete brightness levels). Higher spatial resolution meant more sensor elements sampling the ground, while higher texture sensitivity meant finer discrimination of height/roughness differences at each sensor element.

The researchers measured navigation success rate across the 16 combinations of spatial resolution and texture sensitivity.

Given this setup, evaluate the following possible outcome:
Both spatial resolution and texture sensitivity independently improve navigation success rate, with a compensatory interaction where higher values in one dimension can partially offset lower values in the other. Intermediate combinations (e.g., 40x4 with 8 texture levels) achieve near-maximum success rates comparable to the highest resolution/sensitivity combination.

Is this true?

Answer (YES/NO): NO